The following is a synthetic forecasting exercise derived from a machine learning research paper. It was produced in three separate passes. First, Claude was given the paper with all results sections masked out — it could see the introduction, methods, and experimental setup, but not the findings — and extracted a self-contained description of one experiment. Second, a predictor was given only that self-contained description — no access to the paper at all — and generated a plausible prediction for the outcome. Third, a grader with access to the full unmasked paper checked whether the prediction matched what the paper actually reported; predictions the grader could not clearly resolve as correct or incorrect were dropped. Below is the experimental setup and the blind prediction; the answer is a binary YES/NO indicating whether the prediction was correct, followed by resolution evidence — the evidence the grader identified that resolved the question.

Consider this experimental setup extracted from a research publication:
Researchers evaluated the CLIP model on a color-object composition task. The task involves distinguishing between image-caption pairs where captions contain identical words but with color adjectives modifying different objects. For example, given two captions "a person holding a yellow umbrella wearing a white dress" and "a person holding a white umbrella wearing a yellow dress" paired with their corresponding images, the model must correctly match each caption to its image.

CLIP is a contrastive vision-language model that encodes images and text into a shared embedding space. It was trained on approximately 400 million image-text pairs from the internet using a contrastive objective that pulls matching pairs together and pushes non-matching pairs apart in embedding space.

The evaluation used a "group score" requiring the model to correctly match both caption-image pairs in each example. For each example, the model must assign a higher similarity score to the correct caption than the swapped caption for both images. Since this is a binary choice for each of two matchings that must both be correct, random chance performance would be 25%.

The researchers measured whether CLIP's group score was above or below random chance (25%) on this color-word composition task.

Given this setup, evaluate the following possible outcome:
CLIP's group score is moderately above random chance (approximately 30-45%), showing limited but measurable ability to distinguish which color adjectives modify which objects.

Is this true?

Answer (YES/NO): NO